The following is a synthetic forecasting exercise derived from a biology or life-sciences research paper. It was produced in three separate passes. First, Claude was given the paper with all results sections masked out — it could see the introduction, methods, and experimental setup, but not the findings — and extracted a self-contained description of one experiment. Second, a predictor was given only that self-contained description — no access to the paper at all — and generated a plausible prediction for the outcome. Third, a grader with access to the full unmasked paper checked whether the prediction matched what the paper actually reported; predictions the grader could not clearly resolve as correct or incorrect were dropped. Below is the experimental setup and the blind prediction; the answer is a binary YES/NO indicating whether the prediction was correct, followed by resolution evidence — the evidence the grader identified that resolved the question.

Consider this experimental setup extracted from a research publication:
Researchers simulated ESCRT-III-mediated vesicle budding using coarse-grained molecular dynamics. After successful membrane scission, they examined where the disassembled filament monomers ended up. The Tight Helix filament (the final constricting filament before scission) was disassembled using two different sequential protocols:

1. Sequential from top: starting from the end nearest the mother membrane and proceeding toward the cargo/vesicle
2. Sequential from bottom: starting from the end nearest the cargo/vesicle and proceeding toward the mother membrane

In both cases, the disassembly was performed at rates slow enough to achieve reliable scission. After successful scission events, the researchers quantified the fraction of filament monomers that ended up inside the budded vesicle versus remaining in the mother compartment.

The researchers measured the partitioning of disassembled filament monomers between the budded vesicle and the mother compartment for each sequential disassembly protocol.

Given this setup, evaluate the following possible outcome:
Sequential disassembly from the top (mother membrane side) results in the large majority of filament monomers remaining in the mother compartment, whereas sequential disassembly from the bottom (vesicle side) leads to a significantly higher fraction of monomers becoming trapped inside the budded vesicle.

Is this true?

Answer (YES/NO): YES